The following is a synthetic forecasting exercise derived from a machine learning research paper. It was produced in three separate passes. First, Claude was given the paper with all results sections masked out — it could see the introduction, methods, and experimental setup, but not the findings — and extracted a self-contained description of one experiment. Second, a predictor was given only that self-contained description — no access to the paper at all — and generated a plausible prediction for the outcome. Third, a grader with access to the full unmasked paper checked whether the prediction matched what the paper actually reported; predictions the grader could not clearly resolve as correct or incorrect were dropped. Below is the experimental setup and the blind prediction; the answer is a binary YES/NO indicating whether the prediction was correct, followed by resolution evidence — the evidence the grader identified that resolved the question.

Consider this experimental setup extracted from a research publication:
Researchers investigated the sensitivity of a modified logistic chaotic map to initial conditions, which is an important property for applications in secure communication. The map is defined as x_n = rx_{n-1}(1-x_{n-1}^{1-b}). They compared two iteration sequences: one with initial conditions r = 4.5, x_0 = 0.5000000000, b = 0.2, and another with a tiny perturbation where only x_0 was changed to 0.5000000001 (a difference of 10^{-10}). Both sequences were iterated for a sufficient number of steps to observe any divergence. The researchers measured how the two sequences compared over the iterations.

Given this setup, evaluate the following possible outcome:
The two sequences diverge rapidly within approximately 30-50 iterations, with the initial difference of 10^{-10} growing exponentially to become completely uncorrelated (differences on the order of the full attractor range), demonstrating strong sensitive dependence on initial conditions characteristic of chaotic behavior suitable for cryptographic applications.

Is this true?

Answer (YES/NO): NO